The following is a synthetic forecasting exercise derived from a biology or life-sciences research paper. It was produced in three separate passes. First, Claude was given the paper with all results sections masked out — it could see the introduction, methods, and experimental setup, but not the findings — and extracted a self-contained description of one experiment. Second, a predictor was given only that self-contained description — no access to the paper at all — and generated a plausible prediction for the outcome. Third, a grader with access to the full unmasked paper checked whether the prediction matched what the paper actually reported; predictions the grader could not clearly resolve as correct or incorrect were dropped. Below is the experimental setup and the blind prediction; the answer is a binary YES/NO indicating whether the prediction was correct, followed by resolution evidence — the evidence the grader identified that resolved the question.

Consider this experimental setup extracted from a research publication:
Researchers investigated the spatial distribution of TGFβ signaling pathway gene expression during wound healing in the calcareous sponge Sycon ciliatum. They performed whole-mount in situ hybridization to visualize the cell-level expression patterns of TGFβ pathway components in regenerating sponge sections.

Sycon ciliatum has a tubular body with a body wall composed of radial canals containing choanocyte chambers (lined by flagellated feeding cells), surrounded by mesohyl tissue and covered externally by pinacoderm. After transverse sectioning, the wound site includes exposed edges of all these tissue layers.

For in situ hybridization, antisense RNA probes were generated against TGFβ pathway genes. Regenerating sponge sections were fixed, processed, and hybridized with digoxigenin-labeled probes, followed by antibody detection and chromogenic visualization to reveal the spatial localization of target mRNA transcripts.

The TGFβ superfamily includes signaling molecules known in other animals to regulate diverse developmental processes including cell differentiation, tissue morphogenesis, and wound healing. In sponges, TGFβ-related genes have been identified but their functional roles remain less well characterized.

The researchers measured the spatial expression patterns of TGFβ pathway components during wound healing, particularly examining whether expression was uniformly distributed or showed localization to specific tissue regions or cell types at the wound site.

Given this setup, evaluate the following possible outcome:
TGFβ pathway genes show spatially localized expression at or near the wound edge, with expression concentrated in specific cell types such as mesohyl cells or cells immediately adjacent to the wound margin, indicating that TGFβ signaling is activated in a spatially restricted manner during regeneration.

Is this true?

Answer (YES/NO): NO